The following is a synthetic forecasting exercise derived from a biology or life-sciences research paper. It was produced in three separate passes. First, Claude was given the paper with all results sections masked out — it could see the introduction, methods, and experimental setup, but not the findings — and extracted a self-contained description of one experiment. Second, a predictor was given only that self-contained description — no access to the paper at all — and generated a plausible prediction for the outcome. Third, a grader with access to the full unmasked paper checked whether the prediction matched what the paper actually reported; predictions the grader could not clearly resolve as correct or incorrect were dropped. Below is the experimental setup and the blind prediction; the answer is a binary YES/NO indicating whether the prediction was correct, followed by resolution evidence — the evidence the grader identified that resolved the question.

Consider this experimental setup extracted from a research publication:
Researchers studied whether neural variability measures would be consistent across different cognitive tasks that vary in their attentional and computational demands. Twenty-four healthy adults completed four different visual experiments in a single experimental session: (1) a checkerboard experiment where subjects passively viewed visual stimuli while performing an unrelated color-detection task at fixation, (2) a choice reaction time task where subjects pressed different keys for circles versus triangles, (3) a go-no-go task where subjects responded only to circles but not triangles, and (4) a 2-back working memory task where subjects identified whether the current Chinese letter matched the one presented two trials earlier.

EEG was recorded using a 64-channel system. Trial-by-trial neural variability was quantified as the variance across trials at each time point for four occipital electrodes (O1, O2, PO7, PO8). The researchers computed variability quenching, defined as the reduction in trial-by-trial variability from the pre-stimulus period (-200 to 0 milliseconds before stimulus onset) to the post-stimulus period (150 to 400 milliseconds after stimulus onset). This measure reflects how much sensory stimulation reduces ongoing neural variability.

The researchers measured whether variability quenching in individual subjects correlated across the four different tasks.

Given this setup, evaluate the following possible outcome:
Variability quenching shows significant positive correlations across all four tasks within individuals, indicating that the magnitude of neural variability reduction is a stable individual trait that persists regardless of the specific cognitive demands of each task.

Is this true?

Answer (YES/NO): YES